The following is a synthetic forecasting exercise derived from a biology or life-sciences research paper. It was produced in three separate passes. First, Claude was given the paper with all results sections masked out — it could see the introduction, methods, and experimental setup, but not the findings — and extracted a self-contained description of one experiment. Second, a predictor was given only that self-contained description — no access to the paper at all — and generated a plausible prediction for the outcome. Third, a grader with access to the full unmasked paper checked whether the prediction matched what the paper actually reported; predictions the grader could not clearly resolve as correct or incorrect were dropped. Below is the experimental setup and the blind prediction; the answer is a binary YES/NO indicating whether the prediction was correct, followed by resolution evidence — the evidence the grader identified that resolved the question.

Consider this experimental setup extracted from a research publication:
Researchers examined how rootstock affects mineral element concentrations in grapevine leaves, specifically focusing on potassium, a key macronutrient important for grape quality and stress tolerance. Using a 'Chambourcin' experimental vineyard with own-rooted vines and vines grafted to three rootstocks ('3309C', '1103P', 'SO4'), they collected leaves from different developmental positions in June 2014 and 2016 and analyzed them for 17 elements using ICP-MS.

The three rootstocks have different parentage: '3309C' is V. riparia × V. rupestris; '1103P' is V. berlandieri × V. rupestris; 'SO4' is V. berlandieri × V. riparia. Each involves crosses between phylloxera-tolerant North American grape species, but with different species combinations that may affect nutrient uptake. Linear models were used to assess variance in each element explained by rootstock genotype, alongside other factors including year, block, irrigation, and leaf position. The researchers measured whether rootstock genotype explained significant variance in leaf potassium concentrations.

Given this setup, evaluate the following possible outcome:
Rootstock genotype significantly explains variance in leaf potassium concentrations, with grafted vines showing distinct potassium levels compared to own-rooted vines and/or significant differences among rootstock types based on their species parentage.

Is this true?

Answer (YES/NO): NO